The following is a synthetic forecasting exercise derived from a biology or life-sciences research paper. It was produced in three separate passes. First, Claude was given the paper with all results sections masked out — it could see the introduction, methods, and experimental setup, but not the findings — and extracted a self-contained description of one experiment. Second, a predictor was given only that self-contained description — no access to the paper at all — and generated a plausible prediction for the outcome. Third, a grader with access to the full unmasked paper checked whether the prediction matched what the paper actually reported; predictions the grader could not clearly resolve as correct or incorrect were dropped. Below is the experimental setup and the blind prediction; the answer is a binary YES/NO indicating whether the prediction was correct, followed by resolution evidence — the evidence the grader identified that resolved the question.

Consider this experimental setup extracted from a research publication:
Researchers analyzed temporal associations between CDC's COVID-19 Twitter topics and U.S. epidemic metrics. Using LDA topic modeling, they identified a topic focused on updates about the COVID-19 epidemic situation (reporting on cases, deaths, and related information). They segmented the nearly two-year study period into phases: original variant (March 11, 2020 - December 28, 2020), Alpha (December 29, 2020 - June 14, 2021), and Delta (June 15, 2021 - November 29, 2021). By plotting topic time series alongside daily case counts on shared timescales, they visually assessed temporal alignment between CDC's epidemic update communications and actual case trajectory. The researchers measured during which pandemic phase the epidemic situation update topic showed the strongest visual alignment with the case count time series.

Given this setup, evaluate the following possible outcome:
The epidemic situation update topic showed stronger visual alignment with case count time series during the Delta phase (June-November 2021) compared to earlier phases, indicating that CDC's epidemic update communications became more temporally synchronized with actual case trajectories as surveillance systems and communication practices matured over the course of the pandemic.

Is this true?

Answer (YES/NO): YES